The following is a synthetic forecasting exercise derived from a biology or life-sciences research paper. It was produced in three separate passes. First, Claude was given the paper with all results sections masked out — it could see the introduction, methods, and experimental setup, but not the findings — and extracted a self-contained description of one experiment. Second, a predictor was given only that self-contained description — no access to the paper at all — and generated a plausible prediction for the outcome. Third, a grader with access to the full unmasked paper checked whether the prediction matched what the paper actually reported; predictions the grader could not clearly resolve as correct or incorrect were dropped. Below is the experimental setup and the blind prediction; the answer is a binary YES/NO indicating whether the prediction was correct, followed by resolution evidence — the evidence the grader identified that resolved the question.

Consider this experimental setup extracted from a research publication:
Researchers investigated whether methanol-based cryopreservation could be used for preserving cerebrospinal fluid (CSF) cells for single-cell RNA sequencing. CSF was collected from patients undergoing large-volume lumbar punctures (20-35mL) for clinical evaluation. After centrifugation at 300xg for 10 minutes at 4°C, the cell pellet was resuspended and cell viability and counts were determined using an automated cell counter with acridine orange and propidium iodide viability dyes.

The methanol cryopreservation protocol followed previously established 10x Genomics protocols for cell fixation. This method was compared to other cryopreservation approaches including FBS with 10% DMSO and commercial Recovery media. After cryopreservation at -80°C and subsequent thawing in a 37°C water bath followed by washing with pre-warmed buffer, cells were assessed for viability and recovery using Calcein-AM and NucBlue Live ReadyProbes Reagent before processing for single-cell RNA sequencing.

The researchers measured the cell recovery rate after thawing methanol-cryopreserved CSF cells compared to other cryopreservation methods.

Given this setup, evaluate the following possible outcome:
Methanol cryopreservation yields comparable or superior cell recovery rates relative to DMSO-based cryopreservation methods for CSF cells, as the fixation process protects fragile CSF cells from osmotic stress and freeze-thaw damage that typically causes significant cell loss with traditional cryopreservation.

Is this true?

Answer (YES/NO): NO